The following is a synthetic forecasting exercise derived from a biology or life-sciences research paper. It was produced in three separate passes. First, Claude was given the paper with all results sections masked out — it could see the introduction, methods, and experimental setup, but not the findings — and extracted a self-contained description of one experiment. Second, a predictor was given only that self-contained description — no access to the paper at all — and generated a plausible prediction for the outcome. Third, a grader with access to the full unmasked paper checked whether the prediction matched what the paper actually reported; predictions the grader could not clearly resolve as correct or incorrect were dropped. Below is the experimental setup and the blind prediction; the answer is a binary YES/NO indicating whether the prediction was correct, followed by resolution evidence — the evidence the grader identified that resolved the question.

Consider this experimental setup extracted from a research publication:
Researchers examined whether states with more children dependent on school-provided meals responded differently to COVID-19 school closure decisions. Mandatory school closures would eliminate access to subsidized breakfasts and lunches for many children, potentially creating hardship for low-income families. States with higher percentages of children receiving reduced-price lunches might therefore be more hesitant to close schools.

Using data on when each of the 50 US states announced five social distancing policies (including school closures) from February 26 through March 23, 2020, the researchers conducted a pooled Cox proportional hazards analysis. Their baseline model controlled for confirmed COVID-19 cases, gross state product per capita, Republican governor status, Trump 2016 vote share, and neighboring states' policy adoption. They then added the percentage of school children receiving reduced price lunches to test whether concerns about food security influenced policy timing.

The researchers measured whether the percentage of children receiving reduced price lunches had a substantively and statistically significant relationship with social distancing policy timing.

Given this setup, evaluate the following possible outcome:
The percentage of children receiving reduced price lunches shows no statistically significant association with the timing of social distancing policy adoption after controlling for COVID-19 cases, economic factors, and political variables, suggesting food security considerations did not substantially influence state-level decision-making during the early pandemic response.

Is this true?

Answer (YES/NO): YES